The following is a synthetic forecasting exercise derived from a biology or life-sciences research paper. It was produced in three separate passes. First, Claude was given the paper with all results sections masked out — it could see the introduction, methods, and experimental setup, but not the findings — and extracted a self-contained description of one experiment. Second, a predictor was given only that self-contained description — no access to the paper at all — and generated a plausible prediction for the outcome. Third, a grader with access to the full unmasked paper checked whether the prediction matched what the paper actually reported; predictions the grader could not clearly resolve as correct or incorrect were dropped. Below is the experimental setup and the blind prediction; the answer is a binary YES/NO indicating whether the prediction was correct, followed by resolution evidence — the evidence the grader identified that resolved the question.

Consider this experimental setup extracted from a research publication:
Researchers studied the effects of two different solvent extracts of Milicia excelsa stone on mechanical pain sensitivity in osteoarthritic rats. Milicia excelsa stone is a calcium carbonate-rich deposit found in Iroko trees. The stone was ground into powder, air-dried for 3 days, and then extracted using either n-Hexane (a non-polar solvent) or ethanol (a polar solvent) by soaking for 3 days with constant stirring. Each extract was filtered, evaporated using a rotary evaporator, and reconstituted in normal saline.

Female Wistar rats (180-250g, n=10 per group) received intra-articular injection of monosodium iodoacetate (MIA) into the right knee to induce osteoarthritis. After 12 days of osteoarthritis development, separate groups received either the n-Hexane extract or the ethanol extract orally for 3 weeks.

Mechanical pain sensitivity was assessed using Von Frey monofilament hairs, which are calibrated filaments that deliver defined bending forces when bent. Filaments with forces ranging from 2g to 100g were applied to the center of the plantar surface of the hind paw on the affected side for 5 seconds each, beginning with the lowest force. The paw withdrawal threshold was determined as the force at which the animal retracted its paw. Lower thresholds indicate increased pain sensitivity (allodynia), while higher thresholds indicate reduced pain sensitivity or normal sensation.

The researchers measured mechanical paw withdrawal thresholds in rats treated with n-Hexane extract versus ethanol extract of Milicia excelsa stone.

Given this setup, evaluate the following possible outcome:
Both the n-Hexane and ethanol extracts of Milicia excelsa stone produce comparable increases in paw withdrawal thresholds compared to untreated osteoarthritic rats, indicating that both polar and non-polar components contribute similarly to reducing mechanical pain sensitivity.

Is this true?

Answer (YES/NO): YES